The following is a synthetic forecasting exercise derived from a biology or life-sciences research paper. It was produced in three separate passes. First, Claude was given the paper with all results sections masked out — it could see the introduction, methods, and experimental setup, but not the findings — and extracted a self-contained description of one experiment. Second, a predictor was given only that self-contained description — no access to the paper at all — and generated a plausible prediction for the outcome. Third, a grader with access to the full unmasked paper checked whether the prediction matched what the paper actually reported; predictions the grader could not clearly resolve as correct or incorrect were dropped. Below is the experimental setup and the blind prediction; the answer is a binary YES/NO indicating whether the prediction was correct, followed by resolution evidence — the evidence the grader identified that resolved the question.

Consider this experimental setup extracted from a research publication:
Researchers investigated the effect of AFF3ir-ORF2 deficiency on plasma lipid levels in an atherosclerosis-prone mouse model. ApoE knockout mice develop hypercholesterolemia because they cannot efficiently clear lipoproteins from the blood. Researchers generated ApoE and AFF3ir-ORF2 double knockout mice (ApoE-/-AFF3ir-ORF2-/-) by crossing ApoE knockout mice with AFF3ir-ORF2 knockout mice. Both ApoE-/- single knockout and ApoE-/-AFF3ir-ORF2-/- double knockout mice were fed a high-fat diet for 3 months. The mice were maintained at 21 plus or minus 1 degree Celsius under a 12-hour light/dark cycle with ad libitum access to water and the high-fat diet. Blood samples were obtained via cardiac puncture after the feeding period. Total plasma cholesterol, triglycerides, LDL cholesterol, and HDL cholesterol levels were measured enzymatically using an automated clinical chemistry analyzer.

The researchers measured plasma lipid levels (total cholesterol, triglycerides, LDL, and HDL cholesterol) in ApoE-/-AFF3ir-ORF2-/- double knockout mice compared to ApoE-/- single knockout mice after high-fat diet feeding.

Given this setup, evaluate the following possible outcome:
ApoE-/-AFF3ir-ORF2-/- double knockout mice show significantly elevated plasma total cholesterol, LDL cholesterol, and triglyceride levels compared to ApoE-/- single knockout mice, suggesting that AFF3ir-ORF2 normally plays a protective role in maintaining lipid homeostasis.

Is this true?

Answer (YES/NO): NO